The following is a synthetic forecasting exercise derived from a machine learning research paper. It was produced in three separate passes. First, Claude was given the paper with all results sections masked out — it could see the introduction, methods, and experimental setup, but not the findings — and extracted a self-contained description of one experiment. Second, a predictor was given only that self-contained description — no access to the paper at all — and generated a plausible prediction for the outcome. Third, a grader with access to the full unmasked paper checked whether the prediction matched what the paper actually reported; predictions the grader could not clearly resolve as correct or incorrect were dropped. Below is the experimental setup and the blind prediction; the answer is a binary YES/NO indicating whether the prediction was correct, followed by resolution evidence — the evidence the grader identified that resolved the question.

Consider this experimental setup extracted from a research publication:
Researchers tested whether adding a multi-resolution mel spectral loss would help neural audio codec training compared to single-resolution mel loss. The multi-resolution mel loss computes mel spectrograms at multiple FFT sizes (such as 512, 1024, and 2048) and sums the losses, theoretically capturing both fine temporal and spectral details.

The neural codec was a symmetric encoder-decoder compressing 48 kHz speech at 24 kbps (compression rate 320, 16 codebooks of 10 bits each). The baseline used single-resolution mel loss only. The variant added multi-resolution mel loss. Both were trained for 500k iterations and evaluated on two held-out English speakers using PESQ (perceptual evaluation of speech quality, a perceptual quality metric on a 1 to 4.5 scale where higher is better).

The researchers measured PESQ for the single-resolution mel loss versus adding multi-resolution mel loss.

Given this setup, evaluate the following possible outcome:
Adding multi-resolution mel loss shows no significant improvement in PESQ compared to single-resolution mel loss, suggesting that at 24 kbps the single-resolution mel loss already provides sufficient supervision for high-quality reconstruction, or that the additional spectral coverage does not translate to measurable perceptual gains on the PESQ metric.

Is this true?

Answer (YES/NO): NO